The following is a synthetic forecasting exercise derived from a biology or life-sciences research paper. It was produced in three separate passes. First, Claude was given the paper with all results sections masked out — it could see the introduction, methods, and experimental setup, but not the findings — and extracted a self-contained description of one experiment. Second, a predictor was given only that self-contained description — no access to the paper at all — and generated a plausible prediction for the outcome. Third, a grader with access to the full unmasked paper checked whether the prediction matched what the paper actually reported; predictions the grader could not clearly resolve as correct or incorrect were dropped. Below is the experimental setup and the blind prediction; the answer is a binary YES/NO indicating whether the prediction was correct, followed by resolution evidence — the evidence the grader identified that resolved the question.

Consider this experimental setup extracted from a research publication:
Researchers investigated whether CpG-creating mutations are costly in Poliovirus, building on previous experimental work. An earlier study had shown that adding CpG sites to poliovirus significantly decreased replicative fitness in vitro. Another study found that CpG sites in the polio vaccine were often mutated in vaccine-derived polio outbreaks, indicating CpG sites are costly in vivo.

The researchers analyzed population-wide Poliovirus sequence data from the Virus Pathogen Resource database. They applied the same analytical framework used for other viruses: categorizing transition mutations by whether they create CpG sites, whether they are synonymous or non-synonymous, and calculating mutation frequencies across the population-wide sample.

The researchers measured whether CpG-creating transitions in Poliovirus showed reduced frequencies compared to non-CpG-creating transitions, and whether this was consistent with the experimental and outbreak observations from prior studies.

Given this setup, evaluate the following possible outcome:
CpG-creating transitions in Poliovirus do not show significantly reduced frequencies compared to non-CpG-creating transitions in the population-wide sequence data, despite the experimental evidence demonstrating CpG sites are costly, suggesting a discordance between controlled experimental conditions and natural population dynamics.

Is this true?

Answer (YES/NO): NO